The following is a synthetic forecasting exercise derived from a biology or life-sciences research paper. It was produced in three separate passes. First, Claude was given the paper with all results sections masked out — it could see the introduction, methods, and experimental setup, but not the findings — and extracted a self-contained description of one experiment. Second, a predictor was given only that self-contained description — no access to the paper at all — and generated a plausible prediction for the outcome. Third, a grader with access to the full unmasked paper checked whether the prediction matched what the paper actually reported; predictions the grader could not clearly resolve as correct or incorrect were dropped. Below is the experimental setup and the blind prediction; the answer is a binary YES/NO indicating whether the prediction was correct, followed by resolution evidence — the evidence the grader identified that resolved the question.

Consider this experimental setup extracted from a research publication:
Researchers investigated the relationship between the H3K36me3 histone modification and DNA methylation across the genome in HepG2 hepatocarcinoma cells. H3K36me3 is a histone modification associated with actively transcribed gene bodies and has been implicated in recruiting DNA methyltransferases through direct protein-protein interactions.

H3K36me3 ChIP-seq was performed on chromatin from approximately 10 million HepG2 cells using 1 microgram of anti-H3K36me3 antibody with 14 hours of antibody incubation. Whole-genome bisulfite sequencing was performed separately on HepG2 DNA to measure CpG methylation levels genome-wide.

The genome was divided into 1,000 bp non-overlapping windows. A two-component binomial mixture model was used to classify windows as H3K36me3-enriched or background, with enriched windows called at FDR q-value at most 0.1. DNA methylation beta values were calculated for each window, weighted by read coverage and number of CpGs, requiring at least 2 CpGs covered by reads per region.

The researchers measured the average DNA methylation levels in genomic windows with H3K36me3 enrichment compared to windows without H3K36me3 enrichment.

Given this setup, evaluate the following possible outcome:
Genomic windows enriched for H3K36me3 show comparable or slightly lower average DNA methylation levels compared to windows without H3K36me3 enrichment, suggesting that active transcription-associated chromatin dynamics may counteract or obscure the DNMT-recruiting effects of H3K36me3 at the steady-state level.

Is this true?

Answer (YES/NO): NO